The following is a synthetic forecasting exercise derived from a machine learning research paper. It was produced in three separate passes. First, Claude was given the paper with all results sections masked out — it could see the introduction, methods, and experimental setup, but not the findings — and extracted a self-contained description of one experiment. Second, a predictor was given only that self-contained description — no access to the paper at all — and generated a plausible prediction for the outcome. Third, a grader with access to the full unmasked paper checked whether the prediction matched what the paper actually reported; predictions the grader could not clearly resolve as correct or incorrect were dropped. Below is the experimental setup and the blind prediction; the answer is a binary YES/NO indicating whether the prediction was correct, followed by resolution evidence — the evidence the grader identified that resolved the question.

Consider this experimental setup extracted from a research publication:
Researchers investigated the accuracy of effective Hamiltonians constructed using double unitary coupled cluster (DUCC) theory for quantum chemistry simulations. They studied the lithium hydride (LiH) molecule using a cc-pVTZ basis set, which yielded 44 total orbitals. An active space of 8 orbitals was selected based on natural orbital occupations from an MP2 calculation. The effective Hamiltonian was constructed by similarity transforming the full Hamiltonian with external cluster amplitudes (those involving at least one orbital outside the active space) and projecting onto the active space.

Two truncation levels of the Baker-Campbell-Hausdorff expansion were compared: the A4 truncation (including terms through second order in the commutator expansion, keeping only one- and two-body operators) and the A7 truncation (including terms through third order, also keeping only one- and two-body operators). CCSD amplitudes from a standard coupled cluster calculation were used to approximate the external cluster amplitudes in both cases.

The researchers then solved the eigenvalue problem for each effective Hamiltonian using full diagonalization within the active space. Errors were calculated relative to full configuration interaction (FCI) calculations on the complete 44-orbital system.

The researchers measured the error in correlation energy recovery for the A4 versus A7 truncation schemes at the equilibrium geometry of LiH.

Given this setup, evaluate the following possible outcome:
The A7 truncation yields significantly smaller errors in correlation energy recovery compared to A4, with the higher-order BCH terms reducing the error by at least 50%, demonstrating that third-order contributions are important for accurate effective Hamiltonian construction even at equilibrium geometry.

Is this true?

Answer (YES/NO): YES